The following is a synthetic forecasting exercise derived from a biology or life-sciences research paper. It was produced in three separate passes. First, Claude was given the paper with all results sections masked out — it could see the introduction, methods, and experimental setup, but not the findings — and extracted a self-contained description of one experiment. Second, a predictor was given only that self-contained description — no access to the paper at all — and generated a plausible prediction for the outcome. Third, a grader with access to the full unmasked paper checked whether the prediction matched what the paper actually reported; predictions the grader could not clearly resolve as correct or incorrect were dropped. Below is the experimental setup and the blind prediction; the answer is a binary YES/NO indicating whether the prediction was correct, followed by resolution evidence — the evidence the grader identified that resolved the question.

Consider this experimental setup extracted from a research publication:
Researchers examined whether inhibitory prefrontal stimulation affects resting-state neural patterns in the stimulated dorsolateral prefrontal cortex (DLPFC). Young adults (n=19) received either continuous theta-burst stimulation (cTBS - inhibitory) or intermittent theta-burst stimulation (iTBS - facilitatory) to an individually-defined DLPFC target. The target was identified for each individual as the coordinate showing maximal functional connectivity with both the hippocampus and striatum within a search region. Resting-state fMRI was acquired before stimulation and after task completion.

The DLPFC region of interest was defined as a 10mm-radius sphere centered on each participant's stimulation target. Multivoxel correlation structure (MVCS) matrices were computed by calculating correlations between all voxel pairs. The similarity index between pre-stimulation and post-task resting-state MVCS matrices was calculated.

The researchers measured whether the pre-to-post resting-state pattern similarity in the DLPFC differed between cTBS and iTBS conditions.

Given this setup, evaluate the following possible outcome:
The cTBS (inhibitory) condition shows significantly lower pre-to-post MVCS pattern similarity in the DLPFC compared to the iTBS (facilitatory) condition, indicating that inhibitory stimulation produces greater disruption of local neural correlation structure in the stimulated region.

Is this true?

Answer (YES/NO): NO